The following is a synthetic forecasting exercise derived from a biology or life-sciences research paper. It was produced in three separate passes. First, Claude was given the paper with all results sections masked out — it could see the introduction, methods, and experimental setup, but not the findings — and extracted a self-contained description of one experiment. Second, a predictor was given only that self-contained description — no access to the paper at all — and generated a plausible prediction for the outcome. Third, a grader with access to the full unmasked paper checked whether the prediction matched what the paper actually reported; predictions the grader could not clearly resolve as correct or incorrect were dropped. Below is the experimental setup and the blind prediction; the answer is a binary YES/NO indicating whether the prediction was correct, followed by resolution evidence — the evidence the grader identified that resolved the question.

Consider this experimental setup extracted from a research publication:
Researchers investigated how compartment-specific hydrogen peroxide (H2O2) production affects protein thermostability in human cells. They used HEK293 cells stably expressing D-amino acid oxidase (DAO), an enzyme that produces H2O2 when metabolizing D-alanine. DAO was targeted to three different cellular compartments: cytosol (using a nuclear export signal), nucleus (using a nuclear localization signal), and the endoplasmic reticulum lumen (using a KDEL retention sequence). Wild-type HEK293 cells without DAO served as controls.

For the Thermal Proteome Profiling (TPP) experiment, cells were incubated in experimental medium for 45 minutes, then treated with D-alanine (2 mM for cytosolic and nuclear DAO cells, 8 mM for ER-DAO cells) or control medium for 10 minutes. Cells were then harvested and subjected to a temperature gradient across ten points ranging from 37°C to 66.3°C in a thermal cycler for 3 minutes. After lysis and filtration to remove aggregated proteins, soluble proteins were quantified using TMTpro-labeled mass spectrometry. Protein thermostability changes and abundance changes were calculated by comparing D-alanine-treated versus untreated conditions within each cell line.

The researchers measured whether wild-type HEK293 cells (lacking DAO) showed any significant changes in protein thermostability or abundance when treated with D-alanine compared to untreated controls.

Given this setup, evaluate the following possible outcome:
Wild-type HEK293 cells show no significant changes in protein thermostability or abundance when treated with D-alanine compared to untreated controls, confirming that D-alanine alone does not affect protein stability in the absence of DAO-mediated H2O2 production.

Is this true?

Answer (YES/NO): NO